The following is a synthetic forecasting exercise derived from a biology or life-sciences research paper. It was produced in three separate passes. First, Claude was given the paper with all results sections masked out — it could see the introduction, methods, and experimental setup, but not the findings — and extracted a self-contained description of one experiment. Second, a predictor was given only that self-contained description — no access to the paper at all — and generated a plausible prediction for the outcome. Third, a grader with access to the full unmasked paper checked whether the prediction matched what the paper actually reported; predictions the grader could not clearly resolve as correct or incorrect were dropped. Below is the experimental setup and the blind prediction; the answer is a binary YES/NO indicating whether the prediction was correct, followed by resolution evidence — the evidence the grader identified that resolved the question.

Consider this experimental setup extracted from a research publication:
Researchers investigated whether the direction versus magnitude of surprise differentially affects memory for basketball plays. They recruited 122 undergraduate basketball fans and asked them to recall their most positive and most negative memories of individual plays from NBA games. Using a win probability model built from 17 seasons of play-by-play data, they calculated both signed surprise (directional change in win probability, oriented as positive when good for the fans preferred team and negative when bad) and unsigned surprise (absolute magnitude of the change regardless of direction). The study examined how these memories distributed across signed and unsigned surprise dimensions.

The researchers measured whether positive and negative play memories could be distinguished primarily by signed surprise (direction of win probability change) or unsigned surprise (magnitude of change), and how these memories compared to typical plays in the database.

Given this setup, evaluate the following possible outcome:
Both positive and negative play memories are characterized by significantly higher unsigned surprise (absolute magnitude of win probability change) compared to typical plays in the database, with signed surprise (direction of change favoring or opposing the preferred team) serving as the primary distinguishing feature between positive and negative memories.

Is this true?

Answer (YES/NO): YES